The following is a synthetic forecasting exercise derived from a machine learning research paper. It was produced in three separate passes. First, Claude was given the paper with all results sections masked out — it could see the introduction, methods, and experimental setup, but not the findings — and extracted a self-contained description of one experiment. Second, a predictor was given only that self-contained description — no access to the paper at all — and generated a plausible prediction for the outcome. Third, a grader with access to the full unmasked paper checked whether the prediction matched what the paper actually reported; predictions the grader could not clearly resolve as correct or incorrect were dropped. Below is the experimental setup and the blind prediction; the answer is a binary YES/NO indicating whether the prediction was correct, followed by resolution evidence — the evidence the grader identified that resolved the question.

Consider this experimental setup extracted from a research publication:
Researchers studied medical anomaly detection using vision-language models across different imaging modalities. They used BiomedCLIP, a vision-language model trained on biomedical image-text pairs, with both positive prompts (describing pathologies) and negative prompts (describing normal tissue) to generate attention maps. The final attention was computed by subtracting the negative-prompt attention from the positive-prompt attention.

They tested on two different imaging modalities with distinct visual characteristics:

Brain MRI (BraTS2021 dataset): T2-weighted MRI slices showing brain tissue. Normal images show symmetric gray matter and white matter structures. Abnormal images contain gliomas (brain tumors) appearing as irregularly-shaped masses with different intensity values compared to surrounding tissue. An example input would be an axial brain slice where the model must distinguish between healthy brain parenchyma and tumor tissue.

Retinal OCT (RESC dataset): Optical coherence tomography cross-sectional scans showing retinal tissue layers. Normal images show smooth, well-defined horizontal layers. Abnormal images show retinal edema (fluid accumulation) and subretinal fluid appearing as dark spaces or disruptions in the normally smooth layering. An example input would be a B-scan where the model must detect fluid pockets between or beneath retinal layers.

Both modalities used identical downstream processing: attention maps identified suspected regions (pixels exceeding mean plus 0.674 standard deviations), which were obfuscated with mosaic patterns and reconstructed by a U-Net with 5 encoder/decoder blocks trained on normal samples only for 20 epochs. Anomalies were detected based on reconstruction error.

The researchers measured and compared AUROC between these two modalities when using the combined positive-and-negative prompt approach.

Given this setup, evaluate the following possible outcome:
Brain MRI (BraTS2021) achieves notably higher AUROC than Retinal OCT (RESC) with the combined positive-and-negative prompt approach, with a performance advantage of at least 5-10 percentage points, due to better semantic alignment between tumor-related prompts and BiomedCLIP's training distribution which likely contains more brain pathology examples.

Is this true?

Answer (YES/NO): NO